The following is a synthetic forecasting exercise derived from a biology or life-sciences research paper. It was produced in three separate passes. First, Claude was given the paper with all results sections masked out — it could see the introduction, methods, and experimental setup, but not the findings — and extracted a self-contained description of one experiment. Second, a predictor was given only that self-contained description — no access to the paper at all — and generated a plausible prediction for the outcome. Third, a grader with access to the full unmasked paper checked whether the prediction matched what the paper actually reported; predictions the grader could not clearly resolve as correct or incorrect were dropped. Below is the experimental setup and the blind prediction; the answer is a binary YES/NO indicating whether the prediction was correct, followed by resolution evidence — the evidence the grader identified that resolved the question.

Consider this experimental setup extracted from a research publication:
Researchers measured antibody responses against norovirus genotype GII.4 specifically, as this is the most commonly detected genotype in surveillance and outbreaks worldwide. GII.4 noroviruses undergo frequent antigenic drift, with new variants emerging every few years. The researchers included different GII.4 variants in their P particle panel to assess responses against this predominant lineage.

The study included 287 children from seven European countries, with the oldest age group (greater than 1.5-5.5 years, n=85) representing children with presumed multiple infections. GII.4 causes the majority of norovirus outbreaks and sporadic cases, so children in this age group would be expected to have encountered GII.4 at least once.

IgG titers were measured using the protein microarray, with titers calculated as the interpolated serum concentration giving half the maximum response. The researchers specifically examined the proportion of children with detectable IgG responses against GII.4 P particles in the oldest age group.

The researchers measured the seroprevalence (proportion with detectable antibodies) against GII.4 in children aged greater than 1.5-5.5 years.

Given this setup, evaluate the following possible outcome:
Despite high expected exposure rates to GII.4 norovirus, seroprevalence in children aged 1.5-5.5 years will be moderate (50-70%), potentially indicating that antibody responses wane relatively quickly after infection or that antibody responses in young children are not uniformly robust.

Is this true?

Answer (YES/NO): YES